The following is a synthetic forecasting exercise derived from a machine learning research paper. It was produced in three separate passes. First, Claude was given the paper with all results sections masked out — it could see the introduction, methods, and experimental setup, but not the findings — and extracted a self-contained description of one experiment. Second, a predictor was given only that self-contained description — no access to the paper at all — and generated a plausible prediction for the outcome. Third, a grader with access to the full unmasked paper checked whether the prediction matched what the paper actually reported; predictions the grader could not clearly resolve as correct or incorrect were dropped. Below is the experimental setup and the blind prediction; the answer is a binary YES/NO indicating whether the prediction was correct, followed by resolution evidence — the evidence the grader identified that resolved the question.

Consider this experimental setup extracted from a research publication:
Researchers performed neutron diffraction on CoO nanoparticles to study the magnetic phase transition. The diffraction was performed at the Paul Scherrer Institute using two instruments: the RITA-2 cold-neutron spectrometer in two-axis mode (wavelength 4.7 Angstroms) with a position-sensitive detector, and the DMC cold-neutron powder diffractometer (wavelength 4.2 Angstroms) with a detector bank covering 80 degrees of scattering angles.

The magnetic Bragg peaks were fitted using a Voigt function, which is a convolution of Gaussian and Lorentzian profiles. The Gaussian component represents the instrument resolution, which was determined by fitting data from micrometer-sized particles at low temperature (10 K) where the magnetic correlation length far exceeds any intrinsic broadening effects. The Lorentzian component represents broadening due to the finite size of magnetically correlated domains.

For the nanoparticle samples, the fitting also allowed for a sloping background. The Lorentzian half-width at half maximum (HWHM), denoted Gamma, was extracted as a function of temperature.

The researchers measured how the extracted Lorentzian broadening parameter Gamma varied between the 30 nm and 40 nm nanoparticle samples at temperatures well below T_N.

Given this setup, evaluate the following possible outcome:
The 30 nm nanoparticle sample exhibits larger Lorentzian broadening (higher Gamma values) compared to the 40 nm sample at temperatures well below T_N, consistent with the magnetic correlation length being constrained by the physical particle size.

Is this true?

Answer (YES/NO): YES